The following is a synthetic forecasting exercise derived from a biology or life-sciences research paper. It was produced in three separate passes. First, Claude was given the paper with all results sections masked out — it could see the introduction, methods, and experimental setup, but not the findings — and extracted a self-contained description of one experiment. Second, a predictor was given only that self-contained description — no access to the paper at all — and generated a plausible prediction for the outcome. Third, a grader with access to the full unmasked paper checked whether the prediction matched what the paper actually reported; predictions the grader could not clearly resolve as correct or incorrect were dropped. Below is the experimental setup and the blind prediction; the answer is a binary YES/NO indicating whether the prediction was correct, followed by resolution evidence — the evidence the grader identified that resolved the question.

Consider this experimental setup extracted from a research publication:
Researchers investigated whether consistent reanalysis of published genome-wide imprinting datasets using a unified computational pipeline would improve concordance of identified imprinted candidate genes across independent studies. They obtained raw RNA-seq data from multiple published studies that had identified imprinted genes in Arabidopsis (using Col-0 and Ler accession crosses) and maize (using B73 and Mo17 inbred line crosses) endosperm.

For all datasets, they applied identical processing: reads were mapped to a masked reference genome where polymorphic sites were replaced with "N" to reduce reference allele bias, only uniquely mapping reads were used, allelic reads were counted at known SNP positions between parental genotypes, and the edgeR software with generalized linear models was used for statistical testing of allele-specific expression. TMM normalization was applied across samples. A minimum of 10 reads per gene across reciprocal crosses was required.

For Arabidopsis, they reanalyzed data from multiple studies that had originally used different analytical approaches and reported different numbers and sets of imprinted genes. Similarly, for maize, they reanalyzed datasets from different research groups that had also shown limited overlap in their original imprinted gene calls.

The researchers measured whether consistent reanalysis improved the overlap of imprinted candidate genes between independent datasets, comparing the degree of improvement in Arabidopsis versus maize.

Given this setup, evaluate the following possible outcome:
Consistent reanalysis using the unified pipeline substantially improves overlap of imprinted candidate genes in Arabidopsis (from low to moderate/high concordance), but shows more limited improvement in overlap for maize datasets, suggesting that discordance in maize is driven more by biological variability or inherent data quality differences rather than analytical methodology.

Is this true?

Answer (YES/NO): YES